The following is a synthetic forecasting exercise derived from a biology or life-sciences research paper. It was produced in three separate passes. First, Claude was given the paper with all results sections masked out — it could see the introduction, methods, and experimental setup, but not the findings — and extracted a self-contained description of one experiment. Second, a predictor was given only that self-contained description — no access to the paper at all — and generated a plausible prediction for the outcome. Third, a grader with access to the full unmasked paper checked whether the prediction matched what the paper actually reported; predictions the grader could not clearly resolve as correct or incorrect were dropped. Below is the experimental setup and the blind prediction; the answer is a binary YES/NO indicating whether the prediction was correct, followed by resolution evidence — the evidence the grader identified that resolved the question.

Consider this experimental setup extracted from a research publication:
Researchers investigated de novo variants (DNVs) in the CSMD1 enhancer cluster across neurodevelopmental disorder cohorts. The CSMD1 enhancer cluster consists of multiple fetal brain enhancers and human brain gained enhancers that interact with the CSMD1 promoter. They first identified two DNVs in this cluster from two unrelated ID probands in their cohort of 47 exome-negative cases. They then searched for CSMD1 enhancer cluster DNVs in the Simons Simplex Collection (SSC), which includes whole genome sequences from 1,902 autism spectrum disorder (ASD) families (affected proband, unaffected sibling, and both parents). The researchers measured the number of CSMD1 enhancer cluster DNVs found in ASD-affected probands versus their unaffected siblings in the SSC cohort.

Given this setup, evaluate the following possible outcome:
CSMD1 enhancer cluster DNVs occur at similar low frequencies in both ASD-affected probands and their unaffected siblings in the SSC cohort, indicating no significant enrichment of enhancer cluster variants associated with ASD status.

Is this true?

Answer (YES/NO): NO